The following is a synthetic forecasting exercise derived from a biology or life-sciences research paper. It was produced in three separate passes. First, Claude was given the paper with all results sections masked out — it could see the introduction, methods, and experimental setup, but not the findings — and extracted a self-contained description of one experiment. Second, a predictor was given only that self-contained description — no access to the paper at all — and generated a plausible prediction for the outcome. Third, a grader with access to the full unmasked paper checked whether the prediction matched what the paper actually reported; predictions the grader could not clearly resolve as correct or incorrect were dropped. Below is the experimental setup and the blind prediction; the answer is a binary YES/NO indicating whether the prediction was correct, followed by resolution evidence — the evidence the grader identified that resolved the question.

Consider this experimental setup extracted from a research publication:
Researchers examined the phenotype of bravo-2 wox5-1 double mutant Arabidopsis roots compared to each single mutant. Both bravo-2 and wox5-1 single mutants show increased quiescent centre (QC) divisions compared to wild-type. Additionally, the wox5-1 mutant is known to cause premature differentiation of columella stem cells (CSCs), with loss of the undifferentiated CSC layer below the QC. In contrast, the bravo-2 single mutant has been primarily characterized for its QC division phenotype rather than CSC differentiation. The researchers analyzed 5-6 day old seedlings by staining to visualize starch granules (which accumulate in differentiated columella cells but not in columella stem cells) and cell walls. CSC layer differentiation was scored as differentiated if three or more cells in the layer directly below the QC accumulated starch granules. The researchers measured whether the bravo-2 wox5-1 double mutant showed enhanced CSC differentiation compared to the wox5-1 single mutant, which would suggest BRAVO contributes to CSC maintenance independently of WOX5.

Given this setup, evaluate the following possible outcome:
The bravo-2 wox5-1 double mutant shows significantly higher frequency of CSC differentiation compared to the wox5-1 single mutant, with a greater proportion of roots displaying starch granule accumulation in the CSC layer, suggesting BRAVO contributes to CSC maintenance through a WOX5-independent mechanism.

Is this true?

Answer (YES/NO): YES